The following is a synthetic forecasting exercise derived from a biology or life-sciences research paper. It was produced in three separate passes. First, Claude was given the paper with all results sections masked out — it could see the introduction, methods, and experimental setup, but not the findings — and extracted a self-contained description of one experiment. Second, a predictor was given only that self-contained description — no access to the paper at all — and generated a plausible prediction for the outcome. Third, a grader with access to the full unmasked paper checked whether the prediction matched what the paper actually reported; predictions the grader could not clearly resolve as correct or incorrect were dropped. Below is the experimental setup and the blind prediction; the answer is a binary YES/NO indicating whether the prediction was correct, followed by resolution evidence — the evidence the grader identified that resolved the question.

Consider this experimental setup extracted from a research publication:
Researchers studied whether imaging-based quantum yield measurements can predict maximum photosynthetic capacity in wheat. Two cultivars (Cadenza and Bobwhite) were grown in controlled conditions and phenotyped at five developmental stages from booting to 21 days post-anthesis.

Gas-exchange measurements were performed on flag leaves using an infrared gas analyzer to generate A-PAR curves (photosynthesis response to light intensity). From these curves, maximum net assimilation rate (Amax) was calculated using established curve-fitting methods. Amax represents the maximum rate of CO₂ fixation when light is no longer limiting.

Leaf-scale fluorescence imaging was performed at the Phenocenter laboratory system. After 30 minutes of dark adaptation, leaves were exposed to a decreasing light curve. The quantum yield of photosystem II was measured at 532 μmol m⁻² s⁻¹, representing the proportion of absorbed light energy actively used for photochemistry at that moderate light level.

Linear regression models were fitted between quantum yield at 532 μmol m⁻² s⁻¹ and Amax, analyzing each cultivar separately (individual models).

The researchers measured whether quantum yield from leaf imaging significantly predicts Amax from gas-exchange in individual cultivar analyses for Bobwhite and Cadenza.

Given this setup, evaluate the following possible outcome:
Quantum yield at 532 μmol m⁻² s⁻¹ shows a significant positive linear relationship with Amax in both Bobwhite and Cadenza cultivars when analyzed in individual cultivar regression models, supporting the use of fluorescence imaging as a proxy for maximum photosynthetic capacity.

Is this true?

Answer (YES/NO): YES